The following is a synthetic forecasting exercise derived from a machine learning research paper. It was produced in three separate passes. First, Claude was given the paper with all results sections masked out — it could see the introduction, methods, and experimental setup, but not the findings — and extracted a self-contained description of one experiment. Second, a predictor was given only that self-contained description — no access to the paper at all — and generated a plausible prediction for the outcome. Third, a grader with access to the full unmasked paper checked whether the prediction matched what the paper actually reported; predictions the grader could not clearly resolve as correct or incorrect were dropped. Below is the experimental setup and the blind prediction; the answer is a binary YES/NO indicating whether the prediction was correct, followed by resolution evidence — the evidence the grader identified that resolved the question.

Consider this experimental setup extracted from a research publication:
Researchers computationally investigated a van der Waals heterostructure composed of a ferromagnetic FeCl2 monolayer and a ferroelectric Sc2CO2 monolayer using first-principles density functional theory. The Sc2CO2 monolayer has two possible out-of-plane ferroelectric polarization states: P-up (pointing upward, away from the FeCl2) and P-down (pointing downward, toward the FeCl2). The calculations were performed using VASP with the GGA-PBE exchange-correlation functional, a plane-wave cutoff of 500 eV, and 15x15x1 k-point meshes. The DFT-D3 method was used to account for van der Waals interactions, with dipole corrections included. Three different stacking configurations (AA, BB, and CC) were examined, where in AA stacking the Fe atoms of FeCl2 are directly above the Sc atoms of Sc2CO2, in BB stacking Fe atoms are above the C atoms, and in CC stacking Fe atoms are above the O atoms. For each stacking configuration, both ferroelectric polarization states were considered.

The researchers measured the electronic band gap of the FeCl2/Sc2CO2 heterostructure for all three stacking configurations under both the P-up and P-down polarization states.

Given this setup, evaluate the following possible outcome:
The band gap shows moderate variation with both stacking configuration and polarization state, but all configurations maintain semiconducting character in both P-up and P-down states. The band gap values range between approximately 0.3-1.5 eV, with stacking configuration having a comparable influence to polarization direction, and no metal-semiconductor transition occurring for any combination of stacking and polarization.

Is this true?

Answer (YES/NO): NO